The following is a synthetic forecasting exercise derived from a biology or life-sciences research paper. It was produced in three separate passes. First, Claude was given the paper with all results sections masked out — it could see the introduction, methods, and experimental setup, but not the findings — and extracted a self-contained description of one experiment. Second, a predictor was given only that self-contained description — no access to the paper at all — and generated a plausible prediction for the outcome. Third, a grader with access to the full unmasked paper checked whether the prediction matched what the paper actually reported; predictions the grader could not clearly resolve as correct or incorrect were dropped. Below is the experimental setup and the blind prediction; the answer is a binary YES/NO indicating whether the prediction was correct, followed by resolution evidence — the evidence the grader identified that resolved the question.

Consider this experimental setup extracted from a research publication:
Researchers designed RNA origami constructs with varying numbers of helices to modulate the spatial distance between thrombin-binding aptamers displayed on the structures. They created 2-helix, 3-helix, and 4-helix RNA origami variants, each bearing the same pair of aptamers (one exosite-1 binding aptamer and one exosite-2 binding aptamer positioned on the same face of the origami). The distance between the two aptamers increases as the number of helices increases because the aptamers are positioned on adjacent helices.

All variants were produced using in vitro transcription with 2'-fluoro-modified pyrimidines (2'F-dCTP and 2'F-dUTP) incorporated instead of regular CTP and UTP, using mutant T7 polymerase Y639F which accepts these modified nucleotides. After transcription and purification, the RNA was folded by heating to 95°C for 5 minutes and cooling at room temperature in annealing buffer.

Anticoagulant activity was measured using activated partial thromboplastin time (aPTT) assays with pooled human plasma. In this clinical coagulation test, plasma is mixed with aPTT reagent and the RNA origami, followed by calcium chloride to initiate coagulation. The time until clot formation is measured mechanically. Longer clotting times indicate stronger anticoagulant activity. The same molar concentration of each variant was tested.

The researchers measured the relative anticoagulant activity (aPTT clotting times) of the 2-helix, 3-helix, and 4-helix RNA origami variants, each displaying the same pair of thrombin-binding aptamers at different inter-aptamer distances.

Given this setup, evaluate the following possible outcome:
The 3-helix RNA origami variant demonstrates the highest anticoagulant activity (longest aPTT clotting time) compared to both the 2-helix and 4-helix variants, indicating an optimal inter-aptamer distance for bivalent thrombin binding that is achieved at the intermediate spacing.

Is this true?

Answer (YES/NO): NO